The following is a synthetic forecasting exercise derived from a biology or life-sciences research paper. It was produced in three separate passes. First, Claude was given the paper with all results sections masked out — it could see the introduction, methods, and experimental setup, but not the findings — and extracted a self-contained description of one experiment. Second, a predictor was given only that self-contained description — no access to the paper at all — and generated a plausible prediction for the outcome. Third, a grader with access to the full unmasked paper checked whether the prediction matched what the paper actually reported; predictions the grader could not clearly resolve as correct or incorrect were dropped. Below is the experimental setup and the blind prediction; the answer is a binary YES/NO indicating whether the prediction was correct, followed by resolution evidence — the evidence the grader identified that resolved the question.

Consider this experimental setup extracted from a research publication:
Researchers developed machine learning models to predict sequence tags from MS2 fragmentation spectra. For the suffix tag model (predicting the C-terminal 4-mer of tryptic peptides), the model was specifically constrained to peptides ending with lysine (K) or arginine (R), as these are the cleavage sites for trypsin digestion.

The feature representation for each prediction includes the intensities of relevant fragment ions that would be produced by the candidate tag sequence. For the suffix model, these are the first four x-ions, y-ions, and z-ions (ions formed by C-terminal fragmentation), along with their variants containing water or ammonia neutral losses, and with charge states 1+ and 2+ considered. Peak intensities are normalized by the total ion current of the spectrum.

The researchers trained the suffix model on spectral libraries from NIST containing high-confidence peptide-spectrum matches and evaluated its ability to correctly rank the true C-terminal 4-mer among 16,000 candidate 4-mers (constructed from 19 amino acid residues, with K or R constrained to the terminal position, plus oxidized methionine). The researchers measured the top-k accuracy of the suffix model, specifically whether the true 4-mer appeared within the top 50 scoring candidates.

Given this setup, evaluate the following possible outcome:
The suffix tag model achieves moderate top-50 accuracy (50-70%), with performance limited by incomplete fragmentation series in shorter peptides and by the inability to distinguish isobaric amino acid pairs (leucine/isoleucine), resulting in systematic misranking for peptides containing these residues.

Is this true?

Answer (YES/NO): NO